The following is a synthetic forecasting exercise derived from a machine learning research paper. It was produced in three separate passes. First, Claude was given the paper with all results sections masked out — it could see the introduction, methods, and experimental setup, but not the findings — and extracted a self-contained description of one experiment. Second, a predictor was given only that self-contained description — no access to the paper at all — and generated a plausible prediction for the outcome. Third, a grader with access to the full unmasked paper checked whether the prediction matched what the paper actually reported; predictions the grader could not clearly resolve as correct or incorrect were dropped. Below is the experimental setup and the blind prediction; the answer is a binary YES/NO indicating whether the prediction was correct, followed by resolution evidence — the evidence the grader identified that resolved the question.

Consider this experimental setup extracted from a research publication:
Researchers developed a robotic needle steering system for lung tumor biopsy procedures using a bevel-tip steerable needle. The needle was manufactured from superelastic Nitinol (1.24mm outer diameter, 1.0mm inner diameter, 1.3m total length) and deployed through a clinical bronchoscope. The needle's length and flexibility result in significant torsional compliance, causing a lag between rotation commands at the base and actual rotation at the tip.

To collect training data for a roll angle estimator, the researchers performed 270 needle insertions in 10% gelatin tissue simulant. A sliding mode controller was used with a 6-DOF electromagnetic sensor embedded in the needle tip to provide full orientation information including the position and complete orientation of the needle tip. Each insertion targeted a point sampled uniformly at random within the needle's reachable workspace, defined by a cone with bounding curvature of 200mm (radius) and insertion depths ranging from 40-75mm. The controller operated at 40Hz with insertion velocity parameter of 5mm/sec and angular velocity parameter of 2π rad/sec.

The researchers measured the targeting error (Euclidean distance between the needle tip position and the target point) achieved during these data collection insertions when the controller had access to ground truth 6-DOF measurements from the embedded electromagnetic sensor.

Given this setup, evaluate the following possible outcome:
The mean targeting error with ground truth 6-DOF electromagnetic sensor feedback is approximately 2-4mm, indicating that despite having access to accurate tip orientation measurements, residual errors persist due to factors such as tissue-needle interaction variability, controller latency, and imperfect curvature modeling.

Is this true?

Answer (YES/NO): NO